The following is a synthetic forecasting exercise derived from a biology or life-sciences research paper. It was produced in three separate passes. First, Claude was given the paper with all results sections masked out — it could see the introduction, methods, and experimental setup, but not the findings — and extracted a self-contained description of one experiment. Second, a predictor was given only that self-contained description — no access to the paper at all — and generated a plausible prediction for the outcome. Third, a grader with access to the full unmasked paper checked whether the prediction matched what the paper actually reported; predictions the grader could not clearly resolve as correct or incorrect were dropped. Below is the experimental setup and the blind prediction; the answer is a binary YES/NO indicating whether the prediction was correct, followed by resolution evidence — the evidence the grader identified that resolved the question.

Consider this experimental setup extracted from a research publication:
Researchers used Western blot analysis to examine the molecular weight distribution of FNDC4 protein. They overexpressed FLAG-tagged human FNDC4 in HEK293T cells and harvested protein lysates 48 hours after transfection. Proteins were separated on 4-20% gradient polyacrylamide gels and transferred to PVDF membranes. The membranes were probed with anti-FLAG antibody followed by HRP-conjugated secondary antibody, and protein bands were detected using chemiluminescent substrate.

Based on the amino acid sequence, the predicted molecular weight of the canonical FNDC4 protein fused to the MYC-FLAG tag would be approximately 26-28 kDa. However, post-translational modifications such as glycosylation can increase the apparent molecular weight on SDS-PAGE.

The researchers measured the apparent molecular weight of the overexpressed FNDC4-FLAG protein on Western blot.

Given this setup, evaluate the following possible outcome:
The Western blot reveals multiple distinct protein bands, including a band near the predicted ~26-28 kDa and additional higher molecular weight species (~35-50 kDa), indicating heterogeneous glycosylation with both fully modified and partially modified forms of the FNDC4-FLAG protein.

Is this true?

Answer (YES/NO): YES